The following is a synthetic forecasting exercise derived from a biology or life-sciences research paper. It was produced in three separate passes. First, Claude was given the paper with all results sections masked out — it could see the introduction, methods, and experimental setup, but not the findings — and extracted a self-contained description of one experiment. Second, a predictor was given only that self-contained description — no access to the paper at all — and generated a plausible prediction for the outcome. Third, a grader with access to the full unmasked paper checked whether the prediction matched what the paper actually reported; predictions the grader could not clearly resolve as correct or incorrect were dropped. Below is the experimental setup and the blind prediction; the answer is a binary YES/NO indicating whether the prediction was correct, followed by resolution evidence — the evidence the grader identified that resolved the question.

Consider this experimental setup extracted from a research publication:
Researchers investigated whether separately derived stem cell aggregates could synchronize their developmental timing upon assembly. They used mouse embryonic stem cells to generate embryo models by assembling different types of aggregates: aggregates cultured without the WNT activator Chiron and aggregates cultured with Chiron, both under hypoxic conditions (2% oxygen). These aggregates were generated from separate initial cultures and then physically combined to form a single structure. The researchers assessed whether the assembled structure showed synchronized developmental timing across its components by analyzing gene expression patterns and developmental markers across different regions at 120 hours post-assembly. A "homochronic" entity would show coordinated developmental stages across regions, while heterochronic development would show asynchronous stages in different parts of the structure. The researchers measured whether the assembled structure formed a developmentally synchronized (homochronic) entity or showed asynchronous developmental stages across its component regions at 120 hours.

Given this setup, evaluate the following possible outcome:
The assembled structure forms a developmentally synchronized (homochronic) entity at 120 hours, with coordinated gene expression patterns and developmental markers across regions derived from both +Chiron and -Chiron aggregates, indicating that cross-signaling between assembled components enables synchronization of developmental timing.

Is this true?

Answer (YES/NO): YES